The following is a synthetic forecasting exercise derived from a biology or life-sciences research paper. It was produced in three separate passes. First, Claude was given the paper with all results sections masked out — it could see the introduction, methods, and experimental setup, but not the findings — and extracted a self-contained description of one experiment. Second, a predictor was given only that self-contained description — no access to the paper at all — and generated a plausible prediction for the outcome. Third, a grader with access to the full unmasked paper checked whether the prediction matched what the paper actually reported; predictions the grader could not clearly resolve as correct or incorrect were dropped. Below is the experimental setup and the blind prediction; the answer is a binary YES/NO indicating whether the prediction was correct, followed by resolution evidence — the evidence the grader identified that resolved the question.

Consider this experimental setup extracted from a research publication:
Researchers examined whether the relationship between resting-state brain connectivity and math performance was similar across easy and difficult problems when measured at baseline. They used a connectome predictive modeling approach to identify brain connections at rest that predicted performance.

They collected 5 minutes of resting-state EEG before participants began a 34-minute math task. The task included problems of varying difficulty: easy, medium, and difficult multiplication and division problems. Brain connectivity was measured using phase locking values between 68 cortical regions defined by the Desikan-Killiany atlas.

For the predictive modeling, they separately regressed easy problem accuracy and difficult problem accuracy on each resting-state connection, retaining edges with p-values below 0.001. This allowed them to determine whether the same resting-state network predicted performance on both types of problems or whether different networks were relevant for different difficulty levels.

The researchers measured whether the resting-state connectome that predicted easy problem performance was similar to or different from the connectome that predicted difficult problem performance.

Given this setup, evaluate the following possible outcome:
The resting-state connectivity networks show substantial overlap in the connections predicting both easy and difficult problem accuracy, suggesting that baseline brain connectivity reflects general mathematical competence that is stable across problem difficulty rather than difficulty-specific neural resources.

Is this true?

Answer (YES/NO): YES